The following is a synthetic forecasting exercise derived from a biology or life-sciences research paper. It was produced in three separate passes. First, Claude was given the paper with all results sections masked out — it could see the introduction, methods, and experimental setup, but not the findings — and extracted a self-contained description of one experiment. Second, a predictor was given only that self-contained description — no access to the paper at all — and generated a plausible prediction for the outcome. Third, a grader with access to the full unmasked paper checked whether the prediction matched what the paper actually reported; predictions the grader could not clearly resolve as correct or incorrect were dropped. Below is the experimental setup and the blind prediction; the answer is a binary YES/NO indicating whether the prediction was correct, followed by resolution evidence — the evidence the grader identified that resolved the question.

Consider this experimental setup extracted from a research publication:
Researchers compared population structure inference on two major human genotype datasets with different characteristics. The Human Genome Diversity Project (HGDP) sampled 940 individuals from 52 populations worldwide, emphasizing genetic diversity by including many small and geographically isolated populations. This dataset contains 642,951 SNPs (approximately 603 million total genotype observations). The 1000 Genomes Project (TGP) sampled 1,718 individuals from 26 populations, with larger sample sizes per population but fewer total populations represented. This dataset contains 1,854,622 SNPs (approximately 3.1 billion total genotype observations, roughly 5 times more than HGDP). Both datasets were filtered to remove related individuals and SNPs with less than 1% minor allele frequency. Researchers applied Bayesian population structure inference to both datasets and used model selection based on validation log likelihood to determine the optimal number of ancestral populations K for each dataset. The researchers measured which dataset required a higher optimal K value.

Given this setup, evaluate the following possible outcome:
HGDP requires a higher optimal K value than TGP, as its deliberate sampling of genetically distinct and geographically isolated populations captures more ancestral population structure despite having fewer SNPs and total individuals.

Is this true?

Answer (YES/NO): YES